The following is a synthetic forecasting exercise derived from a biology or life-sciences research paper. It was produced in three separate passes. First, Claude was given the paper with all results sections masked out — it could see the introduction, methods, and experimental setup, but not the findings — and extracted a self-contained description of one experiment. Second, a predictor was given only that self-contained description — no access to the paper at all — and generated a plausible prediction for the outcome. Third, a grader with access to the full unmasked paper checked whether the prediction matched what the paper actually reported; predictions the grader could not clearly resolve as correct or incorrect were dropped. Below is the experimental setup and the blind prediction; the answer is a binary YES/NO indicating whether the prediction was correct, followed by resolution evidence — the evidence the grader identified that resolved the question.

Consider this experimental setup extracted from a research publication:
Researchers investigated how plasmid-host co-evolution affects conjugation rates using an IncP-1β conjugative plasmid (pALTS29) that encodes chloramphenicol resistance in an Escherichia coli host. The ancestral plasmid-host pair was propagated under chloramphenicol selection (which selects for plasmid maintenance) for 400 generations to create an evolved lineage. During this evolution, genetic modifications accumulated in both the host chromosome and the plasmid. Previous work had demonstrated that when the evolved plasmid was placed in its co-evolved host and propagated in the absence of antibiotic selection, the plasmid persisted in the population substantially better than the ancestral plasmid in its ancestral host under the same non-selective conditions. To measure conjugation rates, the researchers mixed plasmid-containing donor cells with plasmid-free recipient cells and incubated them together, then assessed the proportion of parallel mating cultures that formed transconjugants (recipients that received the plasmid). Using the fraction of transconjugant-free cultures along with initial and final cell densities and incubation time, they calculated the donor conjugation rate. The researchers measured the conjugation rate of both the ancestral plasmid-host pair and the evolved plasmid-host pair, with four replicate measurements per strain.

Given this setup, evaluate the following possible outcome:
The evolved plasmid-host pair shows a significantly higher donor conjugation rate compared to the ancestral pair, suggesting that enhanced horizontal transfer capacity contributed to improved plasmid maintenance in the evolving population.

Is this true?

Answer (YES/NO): YES